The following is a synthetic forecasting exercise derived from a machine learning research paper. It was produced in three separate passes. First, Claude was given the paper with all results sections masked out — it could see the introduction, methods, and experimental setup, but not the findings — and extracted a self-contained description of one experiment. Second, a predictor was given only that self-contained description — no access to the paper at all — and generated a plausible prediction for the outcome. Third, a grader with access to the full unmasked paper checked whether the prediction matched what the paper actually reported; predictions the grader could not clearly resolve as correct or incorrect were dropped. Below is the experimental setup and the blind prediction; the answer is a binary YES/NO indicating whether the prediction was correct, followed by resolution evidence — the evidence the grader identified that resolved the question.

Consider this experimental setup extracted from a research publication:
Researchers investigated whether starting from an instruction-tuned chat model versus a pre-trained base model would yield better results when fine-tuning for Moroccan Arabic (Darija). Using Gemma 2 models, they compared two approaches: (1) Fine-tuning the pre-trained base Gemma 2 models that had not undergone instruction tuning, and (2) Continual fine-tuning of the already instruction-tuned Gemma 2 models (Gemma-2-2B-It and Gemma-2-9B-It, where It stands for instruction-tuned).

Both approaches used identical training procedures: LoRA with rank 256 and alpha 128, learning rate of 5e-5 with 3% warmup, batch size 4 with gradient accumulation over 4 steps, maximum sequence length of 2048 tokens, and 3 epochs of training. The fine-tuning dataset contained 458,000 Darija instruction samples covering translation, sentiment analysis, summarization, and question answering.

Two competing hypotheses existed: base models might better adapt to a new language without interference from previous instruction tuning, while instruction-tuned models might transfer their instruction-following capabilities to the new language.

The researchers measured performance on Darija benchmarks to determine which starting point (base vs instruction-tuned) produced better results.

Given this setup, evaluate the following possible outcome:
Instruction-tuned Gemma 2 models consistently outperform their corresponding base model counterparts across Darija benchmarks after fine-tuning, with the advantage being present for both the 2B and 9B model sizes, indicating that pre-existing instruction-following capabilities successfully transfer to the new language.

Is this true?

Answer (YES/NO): YES